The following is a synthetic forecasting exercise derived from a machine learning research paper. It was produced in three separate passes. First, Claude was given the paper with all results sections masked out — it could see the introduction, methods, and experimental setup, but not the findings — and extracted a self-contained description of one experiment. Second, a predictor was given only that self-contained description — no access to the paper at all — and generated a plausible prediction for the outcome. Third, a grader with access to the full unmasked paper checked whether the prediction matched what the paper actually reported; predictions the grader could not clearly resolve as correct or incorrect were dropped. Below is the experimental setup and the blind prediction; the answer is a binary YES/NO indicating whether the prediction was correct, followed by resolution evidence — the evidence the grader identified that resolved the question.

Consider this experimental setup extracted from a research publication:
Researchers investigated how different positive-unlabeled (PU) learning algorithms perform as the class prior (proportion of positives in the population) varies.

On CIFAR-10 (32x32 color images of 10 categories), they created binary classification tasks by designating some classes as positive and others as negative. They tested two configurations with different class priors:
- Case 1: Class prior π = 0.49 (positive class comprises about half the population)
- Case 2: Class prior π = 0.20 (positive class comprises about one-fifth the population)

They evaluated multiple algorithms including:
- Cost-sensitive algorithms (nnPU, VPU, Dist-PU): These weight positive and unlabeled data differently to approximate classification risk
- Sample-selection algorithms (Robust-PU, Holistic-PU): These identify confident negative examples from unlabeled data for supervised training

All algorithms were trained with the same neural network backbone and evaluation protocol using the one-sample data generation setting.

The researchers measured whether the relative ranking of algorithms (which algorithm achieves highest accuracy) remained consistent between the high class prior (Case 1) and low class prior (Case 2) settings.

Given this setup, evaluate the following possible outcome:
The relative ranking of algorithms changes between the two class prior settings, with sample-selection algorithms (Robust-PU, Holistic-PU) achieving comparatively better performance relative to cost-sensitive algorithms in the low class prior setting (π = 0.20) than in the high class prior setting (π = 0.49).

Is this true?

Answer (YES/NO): NO